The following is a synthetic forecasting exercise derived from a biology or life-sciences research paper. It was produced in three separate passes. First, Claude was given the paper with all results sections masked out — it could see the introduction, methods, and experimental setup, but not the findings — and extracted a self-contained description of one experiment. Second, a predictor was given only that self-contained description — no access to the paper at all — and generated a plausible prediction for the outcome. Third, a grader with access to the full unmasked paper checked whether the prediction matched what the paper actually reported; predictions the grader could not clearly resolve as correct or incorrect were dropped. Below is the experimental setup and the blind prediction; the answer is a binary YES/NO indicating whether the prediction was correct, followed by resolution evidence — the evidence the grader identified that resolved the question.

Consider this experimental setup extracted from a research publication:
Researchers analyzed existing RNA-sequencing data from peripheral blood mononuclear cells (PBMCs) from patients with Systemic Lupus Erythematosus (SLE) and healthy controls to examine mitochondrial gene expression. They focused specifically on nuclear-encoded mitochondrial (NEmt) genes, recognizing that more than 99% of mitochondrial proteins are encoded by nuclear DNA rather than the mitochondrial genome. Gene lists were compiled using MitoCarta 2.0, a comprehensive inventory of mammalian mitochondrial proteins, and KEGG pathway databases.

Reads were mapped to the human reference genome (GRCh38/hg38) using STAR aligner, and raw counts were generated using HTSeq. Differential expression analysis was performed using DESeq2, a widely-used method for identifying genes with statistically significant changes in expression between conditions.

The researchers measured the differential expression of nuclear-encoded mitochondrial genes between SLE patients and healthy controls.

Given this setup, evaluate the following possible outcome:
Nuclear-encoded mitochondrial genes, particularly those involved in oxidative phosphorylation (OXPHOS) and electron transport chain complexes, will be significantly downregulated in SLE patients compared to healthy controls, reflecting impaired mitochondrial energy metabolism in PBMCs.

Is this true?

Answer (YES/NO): YES